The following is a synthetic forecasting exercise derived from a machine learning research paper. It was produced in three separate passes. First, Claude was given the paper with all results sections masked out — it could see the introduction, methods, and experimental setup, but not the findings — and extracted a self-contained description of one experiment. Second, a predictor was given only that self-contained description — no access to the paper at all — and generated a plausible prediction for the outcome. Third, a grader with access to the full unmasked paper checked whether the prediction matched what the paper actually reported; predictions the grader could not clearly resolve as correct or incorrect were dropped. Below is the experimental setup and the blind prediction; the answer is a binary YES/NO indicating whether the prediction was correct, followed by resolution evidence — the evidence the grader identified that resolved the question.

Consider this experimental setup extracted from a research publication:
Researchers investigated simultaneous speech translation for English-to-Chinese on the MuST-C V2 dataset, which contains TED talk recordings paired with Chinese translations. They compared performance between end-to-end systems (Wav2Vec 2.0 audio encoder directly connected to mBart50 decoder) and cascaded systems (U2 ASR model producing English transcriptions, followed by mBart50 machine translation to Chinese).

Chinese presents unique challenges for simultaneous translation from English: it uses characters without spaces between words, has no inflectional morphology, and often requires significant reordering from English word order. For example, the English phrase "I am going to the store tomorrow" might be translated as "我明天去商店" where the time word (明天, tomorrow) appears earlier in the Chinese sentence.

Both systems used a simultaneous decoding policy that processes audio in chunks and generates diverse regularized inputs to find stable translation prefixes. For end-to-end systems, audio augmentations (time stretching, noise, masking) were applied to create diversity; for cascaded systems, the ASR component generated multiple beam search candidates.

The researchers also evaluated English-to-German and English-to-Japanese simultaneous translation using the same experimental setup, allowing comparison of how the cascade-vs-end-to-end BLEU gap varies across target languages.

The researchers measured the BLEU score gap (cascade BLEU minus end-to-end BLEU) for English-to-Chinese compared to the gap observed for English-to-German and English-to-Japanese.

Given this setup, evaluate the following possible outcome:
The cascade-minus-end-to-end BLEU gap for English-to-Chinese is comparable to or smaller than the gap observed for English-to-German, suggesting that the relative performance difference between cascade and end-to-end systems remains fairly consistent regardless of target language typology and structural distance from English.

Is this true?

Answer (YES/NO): NO